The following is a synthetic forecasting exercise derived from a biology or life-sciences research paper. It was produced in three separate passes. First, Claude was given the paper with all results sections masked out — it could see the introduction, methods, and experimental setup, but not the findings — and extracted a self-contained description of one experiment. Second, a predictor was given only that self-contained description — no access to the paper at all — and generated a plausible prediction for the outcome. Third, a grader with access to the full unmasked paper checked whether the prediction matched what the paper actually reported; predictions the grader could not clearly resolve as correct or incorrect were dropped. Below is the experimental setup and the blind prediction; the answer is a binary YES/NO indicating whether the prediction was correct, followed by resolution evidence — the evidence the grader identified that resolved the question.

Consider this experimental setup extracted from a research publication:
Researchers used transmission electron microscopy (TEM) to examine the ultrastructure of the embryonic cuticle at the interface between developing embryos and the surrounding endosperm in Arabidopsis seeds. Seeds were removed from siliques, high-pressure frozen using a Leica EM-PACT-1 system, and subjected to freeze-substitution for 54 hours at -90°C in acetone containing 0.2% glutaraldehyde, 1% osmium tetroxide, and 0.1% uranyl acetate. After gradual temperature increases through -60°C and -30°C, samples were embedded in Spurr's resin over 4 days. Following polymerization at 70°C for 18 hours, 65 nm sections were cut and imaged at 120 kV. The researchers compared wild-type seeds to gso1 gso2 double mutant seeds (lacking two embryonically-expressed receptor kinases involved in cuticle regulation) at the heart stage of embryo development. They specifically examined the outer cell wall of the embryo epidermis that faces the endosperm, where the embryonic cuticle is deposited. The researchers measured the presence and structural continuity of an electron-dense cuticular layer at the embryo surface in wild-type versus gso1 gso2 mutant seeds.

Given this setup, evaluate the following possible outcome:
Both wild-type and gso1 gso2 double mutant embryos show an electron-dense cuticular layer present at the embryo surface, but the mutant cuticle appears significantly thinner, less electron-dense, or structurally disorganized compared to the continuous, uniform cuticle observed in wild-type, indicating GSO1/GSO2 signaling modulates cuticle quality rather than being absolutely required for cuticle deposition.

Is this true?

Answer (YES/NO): NO